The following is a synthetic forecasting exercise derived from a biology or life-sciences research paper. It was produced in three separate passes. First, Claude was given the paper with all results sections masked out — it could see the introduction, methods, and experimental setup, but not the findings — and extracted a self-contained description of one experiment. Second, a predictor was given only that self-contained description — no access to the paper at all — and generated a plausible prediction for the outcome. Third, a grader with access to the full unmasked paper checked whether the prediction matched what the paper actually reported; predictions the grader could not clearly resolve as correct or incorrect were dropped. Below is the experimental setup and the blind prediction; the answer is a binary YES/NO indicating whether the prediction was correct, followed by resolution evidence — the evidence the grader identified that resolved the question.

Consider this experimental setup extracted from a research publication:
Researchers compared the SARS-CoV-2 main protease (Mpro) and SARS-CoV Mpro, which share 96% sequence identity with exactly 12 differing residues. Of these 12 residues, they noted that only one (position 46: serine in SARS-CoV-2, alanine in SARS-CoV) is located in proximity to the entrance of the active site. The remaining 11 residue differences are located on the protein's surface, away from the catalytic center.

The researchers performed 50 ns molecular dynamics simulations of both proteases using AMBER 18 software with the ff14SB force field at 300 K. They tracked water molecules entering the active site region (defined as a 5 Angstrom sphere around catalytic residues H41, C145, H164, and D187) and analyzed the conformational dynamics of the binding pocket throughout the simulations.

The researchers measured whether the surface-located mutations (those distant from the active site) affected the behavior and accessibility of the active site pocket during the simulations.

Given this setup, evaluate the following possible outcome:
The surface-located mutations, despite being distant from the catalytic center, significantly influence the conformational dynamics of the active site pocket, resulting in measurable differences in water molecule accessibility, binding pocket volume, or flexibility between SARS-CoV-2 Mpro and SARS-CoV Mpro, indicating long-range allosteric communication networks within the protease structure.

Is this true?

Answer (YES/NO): YES